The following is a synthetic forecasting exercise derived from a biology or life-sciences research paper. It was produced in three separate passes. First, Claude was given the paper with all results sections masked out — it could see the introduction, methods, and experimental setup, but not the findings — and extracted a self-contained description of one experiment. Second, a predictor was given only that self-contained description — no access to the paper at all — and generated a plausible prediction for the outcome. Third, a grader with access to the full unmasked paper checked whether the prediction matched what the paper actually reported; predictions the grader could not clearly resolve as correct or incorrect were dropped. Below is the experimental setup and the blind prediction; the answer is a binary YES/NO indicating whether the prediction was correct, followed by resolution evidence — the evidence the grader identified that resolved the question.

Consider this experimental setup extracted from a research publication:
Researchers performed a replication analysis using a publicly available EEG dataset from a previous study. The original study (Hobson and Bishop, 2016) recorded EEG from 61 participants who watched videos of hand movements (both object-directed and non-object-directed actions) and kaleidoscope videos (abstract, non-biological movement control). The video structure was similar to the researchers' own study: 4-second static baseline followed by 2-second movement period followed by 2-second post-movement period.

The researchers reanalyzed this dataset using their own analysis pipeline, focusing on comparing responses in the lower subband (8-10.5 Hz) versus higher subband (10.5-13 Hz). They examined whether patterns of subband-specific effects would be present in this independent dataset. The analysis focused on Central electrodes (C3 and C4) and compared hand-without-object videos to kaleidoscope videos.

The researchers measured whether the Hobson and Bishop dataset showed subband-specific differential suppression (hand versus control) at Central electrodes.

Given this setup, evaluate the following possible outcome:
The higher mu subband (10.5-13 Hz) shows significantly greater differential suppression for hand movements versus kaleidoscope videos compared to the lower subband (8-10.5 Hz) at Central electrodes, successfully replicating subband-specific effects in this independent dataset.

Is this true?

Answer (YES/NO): NO